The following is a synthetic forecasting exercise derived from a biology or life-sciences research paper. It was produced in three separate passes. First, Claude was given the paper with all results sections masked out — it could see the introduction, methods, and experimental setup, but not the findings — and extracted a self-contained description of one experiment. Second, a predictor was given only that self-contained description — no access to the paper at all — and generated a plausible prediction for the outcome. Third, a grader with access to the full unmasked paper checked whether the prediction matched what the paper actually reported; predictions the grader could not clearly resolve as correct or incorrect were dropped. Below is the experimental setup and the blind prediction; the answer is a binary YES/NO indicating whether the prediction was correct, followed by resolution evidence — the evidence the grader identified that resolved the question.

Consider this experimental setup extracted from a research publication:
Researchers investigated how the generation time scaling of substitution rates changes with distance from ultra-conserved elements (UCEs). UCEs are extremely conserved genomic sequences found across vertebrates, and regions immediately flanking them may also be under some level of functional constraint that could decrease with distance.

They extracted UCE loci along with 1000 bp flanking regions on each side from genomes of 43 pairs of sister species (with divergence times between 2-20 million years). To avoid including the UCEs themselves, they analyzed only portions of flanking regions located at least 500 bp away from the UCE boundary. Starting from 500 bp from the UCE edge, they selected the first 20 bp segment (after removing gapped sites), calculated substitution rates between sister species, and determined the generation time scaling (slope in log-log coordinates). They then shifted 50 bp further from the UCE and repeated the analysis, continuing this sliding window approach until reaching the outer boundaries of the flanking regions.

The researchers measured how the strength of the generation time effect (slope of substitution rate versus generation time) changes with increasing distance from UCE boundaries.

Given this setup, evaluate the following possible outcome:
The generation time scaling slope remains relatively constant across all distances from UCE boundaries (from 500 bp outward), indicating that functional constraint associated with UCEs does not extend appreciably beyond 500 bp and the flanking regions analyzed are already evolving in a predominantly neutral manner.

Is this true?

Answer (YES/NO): NO